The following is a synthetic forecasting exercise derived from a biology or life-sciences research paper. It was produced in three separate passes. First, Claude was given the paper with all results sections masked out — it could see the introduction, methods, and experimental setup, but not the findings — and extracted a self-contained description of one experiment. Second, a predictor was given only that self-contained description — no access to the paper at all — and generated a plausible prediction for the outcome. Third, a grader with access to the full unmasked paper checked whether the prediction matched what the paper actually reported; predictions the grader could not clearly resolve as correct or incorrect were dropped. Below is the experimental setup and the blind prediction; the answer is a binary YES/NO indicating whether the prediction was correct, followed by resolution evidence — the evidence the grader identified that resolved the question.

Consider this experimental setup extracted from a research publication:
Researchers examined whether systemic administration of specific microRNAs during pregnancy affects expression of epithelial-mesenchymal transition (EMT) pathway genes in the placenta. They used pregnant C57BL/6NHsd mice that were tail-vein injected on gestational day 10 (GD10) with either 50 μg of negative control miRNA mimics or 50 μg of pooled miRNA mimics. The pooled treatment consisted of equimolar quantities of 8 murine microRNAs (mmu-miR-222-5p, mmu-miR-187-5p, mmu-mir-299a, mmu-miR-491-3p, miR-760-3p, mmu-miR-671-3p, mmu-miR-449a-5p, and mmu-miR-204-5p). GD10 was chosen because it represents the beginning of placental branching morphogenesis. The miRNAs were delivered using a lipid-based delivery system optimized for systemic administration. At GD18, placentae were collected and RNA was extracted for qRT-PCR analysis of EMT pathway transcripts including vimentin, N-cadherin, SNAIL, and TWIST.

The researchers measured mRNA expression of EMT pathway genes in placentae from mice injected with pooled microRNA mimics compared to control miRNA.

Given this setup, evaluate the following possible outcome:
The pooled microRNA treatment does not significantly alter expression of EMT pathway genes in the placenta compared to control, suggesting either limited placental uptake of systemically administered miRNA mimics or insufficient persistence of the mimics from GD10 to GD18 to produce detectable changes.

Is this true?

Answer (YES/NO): NO